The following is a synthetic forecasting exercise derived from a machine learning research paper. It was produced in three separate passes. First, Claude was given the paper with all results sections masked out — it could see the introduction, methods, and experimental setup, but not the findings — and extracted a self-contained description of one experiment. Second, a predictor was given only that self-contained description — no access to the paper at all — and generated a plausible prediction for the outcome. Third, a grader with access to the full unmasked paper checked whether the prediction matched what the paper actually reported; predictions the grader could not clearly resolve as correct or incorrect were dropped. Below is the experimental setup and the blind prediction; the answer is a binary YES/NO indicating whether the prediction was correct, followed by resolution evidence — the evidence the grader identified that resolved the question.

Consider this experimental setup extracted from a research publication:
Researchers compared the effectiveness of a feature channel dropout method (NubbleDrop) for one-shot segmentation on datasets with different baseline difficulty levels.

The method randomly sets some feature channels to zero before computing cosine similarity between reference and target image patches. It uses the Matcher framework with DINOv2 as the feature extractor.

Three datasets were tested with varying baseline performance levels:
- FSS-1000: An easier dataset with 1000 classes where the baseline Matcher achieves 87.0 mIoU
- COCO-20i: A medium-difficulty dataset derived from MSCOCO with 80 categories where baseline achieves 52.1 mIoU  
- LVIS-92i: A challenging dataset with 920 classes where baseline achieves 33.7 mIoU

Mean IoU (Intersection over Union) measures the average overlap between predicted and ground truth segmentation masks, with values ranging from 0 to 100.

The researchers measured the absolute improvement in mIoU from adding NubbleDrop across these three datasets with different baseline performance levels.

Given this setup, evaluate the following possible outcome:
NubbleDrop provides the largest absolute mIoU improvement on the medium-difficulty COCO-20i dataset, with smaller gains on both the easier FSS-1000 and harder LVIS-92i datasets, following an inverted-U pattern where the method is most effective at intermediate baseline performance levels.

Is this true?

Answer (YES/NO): YES